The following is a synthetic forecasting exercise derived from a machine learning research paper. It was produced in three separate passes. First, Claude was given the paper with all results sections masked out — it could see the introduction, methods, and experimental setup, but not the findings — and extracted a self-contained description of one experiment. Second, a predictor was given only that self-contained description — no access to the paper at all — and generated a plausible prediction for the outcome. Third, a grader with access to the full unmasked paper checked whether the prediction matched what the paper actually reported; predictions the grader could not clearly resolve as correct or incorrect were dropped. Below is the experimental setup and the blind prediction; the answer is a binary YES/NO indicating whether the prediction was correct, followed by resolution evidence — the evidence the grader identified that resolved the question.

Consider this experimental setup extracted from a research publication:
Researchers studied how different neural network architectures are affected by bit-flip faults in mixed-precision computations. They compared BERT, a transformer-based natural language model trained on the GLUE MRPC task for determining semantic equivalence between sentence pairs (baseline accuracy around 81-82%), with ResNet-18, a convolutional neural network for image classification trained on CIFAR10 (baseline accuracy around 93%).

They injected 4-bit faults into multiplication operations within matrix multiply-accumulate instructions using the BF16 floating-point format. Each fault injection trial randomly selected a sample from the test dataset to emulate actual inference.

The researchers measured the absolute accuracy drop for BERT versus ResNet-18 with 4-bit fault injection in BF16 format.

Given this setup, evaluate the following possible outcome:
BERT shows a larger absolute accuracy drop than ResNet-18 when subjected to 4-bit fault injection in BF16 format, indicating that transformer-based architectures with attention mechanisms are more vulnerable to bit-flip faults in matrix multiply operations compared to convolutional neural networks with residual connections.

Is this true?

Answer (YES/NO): NO